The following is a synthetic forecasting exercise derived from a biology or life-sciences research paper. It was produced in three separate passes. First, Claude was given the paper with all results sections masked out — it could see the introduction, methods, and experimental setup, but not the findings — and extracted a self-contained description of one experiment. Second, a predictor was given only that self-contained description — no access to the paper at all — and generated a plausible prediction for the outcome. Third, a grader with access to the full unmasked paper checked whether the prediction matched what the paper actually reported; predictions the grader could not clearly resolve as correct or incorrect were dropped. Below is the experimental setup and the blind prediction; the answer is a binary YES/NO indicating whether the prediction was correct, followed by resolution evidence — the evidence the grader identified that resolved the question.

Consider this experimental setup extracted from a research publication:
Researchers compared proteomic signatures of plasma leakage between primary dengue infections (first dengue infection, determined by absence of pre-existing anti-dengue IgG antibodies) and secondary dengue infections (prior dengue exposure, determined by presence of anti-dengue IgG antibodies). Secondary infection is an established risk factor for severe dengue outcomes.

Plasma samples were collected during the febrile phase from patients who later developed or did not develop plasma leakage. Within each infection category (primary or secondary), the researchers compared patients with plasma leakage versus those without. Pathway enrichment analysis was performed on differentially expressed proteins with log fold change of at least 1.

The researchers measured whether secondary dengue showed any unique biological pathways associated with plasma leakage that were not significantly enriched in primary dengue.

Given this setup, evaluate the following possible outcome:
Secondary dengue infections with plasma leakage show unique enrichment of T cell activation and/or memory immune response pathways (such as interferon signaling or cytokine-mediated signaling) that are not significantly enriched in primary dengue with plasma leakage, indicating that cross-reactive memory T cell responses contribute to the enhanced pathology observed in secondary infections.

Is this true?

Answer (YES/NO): NO